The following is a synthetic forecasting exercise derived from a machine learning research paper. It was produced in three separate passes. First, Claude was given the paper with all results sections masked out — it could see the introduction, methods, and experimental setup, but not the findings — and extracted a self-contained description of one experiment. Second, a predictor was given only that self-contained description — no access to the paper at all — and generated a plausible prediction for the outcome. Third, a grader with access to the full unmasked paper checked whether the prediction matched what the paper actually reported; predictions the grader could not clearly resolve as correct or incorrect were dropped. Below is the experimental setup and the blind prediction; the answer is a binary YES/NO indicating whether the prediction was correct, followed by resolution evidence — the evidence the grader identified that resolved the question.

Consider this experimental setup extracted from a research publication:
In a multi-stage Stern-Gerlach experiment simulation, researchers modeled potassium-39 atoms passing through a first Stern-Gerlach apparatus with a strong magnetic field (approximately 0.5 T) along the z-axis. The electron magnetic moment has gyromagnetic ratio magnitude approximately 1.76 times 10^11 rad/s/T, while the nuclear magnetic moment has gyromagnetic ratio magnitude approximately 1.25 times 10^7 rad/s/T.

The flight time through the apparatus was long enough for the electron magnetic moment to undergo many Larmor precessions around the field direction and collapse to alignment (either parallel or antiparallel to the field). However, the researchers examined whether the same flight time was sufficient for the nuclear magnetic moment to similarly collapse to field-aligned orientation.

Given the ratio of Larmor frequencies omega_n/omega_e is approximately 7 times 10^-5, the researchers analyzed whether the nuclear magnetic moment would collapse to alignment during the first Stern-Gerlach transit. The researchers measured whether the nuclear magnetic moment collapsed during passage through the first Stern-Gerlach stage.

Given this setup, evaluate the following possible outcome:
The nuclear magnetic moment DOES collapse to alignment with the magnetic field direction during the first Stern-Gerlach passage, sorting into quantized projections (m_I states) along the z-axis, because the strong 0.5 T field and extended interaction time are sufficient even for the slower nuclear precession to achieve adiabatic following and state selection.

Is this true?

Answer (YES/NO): NO